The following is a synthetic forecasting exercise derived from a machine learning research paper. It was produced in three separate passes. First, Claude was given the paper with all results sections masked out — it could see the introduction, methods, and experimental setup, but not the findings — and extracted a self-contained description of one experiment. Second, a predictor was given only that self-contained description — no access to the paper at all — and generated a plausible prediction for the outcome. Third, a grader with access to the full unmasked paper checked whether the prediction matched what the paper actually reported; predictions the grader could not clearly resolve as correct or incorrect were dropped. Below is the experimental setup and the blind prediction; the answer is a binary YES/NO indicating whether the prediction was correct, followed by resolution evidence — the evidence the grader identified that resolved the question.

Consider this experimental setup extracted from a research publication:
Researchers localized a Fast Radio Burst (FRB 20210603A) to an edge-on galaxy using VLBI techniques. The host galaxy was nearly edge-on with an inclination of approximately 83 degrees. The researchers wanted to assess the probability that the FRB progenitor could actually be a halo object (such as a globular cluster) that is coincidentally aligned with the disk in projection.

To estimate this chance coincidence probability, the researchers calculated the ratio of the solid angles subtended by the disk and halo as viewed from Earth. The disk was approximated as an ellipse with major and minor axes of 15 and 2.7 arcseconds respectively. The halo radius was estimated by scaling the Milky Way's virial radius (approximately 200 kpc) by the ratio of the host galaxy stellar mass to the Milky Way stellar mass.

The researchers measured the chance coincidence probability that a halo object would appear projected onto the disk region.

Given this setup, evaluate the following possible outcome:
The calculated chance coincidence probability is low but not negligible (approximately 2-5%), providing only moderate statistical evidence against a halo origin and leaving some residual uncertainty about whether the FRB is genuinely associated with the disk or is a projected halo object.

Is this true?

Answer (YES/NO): NO